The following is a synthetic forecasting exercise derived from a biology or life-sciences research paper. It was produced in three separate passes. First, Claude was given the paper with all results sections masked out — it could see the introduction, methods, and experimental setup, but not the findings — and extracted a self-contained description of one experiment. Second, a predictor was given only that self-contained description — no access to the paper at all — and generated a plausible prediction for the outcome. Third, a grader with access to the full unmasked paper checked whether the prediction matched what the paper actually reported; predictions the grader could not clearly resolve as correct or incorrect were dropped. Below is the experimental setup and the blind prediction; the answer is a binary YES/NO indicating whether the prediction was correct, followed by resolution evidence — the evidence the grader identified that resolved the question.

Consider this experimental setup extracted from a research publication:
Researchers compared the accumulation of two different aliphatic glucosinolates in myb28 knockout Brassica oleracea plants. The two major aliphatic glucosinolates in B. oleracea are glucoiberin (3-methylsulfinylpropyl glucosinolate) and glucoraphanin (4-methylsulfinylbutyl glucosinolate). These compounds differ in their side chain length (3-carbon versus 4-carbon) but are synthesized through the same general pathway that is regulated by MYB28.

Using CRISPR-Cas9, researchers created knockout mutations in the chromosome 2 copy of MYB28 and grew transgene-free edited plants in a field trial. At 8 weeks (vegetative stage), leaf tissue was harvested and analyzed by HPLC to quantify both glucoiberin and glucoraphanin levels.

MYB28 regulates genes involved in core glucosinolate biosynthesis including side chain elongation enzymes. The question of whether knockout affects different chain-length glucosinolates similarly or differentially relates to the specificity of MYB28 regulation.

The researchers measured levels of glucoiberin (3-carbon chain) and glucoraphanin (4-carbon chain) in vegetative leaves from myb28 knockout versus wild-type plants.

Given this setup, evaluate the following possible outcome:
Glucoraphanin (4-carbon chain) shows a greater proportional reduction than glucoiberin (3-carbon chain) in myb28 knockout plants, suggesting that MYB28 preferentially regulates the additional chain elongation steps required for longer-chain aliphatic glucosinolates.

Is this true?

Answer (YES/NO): YES